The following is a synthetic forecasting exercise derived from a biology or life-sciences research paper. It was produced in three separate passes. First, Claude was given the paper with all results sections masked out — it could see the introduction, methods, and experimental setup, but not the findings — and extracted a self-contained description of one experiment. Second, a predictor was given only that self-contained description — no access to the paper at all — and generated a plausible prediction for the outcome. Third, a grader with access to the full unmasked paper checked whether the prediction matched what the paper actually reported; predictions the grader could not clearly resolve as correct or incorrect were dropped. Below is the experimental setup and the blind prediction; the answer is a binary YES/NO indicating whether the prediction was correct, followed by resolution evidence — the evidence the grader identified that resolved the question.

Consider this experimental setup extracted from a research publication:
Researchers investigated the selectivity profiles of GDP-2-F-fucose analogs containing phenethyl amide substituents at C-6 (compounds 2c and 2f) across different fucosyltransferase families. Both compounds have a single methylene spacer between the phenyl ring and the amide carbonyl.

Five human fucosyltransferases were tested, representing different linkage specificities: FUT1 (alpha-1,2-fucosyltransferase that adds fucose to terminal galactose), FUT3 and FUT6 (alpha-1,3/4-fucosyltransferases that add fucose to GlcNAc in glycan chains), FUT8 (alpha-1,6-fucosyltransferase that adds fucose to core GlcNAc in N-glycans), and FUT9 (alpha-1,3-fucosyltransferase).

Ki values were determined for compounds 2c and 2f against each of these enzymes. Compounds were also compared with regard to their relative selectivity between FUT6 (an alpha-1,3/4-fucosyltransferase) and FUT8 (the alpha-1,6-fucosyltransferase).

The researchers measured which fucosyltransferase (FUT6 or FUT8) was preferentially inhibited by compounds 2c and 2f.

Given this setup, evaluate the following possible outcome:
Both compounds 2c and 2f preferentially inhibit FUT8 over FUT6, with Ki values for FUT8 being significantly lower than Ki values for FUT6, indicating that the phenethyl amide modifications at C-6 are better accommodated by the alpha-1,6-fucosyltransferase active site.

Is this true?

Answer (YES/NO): NO